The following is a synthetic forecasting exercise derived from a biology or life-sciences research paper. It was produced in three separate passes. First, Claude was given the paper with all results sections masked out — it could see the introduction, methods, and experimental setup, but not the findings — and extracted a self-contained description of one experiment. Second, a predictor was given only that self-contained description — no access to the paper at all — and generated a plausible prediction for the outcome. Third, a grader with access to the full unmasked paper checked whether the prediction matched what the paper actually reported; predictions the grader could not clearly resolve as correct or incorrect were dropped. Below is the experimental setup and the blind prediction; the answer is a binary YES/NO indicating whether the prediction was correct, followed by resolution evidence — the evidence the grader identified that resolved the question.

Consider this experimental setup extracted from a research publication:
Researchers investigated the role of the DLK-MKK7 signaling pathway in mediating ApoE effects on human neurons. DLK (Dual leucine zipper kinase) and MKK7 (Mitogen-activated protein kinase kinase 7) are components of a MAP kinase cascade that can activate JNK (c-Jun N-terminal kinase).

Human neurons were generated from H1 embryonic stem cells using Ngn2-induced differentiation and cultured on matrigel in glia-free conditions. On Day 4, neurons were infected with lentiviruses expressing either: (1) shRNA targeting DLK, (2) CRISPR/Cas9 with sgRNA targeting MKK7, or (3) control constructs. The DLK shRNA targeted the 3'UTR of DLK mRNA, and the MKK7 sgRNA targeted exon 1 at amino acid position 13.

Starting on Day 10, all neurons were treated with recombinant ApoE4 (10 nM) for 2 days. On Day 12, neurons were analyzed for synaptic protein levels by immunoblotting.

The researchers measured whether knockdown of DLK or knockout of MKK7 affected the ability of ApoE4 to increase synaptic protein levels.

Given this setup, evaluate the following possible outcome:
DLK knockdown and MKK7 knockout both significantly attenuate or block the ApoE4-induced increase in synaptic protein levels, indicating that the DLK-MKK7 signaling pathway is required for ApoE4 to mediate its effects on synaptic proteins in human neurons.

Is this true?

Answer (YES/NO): YES